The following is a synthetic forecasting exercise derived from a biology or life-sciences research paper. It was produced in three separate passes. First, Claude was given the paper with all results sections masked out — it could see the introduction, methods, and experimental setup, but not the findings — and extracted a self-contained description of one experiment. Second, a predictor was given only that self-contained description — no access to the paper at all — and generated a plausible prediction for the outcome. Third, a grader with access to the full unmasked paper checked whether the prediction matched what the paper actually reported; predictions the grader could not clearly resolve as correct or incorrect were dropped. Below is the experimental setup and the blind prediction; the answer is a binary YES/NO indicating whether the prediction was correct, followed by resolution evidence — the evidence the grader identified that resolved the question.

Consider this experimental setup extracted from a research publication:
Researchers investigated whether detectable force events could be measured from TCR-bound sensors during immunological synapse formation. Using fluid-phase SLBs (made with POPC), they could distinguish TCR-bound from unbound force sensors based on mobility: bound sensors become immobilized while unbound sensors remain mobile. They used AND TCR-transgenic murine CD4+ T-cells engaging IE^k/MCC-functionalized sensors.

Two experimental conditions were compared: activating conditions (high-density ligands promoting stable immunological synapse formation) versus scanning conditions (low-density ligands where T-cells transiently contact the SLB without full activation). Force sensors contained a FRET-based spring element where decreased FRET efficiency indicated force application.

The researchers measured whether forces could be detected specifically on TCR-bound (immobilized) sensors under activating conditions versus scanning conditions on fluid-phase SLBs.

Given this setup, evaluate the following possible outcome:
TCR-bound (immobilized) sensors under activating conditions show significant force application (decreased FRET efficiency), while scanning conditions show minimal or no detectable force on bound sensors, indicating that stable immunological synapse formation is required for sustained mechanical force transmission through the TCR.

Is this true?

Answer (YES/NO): NO